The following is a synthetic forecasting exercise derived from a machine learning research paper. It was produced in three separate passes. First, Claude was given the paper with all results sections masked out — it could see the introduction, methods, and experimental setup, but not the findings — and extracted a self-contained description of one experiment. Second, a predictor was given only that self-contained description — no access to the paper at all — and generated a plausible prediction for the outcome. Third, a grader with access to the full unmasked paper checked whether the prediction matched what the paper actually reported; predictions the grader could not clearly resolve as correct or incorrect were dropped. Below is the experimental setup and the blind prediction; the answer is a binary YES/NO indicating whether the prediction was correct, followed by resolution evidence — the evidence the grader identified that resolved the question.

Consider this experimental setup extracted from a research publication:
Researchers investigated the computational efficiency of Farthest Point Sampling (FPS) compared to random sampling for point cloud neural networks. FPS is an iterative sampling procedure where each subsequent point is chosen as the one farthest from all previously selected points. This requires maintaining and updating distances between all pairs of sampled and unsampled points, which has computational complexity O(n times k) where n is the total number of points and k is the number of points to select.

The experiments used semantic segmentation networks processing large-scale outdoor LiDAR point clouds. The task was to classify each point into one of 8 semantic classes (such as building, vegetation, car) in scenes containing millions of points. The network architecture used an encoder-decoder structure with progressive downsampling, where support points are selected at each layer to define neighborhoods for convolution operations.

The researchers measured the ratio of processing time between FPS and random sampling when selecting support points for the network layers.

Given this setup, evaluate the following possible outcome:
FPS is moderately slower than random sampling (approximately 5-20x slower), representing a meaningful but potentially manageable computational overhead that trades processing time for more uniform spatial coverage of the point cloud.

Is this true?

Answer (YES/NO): NO